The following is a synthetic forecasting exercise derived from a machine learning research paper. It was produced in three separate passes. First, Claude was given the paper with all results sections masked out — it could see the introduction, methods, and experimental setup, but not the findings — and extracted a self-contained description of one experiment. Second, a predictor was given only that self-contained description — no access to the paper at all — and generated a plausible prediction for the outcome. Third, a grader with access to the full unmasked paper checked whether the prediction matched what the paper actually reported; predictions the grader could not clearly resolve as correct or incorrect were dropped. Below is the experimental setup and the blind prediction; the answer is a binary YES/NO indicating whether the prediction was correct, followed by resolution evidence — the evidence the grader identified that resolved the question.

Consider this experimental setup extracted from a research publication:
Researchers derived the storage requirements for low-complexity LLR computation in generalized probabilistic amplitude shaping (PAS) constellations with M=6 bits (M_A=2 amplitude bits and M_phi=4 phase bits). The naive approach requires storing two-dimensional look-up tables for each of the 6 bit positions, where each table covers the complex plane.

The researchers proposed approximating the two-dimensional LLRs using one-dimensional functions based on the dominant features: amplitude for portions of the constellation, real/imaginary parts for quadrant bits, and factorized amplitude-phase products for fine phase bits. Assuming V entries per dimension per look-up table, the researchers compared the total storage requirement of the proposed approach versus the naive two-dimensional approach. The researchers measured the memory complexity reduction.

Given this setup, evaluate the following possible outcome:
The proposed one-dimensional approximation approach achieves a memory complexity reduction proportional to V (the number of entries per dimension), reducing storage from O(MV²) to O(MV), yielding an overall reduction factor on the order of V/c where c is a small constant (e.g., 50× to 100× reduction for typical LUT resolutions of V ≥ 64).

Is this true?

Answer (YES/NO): YES